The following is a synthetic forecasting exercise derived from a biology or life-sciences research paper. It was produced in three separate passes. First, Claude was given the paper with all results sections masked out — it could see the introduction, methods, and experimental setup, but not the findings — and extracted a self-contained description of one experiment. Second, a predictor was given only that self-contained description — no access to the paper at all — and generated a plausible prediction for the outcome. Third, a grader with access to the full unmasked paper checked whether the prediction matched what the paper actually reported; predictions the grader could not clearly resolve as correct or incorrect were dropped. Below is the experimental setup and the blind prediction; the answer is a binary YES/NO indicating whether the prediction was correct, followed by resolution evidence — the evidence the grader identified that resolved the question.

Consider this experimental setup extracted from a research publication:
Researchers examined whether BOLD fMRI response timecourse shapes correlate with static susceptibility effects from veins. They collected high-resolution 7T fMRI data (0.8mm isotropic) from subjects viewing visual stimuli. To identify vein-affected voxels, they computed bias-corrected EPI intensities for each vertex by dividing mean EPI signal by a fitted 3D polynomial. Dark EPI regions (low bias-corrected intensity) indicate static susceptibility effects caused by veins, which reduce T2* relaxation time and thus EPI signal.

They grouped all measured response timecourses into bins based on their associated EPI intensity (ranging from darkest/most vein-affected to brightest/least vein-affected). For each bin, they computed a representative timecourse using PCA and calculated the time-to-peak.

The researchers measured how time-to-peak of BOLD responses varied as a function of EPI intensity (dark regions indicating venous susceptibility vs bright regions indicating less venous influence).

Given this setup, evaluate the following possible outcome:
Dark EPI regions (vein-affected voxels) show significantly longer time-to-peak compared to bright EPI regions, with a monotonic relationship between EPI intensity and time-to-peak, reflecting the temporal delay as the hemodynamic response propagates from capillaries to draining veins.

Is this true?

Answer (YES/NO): YES